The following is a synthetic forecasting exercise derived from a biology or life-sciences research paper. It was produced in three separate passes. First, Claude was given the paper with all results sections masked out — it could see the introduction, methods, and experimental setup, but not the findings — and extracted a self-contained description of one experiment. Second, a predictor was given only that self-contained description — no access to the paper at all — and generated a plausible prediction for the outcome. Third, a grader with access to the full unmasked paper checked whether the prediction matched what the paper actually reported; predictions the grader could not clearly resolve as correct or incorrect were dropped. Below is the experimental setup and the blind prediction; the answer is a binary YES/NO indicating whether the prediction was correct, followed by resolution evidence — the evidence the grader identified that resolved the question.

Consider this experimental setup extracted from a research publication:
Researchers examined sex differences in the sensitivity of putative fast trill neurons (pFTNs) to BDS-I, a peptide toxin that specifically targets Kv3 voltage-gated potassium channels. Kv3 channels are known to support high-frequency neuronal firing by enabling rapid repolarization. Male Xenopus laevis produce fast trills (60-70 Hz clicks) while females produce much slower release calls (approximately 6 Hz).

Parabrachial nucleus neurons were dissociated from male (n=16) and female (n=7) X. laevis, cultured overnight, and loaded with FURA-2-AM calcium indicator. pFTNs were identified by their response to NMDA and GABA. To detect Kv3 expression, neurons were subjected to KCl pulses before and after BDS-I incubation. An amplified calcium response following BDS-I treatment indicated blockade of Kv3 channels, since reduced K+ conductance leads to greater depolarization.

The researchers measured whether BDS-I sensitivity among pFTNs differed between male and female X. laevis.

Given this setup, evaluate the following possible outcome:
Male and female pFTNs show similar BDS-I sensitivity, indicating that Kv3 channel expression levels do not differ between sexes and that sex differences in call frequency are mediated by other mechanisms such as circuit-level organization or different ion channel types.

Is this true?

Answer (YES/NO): NO